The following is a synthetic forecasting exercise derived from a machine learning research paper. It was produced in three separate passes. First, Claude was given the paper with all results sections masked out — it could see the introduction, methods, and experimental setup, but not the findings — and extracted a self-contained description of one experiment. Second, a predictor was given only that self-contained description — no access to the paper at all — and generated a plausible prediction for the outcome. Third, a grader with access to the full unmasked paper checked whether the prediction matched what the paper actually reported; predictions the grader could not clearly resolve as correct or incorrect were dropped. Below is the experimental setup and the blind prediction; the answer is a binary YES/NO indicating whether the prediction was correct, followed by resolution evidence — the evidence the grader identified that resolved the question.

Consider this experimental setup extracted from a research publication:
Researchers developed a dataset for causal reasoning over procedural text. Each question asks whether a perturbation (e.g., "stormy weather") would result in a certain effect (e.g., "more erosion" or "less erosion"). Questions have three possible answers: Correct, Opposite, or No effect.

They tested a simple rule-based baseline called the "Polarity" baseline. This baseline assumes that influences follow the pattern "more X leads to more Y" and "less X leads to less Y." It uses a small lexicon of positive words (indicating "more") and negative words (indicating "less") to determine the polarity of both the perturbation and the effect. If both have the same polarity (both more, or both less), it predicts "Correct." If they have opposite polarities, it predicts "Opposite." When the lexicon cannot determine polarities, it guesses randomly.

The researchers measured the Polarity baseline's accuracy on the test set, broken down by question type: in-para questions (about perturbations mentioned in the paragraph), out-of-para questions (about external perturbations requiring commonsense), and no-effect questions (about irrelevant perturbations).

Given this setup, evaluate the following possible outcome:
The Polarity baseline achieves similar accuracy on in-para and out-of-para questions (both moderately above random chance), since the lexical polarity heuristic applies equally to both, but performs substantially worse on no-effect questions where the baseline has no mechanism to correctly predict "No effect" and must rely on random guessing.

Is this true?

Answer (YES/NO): NO